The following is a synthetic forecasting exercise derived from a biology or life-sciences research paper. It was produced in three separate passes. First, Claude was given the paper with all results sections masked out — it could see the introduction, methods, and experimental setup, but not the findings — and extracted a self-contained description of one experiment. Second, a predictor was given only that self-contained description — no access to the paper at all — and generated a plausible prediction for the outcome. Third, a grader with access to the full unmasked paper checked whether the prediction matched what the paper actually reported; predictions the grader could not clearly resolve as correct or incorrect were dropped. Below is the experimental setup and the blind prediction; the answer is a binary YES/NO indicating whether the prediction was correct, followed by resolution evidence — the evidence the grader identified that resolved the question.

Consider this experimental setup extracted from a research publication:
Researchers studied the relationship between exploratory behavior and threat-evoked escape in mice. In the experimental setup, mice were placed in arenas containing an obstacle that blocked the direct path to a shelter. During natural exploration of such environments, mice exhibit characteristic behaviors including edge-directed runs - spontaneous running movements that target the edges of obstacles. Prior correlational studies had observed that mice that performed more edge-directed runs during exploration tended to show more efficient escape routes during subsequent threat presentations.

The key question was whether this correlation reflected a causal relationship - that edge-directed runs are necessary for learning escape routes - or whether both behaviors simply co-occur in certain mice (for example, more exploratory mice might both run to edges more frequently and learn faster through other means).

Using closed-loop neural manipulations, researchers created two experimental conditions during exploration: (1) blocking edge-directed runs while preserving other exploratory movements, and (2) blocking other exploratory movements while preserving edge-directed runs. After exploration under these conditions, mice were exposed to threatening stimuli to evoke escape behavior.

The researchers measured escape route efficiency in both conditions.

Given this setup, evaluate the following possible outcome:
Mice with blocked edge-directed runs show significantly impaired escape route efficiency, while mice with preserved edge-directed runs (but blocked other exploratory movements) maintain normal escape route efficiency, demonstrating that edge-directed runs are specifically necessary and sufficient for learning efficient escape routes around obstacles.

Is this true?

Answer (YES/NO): YES